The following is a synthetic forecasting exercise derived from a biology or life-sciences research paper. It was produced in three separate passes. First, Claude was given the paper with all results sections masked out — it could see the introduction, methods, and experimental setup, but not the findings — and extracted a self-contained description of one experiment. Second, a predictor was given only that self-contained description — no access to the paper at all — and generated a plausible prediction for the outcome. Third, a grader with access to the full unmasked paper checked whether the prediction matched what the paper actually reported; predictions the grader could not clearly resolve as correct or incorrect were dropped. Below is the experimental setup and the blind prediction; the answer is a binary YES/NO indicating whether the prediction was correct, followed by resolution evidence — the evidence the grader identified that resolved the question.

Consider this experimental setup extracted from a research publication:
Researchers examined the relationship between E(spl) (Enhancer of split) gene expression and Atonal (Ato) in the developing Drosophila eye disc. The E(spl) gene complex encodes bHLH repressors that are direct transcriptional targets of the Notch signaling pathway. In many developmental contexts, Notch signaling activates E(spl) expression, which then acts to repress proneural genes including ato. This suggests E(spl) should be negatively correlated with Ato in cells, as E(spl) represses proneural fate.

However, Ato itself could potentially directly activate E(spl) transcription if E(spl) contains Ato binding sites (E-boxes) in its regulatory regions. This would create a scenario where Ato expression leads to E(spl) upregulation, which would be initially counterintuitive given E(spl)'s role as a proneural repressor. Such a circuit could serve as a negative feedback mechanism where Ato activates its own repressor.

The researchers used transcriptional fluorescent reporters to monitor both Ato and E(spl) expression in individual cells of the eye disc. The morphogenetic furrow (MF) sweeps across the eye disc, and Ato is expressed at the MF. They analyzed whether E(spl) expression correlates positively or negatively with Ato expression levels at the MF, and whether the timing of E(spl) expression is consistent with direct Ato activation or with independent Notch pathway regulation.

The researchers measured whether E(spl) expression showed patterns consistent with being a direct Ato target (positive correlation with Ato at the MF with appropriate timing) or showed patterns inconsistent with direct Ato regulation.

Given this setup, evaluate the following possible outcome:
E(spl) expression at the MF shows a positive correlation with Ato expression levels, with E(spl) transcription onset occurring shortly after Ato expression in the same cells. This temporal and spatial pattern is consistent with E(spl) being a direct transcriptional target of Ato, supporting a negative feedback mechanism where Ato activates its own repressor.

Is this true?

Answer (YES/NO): YES